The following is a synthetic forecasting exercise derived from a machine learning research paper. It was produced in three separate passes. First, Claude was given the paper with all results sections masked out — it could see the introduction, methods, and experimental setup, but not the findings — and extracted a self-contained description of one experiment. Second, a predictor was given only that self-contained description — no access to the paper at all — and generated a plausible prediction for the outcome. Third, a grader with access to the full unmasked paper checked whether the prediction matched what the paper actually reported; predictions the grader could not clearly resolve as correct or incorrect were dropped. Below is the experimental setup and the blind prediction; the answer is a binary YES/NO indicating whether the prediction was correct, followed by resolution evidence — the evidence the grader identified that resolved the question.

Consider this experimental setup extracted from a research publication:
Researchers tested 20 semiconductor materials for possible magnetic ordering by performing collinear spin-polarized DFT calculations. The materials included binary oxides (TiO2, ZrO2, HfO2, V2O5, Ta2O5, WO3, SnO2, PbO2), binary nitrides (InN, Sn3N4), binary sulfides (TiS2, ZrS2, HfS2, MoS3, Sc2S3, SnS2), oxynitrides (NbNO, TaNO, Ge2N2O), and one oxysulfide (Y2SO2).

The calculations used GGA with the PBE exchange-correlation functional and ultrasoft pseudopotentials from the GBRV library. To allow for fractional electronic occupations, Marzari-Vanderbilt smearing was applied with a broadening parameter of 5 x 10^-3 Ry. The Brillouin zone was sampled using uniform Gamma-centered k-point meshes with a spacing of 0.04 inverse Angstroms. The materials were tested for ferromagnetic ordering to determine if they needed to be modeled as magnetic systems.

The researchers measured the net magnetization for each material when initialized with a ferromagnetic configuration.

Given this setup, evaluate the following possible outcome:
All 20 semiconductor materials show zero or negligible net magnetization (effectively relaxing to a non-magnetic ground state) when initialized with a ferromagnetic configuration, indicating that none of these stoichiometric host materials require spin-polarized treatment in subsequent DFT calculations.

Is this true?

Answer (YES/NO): YES